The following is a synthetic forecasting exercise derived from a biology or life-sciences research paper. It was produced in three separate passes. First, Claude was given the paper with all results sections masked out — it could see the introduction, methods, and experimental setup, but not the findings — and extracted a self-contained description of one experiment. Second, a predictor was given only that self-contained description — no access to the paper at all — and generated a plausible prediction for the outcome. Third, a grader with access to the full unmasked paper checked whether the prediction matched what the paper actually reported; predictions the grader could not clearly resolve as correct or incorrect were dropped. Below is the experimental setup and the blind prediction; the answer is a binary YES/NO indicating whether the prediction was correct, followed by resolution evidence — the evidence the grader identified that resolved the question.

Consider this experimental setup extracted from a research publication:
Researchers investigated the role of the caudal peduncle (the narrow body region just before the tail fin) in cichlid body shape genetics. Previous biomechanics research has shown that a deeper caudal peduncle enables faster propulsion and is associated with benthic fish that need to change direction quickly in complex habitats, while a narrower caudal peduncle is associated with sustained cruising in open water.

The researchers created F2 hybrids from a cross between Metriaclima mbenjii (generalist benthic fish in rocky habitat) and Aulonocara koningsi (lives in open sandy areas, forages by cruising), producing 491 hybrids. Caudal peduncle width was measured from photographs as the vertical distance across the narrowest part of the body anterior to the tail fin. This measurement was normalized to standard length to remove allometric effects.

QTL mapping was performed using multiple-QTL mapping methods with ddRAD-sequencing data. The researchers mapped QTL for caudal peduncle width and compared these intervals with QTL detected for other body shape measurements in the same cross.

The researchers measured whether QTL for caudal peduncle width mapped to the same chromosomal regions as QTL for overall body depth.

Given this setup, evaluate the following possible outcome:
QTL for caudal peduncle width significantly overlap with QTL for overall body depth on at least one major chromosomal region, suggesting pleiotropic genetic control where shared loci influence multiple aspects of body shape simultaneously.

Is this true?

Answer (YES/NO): NO